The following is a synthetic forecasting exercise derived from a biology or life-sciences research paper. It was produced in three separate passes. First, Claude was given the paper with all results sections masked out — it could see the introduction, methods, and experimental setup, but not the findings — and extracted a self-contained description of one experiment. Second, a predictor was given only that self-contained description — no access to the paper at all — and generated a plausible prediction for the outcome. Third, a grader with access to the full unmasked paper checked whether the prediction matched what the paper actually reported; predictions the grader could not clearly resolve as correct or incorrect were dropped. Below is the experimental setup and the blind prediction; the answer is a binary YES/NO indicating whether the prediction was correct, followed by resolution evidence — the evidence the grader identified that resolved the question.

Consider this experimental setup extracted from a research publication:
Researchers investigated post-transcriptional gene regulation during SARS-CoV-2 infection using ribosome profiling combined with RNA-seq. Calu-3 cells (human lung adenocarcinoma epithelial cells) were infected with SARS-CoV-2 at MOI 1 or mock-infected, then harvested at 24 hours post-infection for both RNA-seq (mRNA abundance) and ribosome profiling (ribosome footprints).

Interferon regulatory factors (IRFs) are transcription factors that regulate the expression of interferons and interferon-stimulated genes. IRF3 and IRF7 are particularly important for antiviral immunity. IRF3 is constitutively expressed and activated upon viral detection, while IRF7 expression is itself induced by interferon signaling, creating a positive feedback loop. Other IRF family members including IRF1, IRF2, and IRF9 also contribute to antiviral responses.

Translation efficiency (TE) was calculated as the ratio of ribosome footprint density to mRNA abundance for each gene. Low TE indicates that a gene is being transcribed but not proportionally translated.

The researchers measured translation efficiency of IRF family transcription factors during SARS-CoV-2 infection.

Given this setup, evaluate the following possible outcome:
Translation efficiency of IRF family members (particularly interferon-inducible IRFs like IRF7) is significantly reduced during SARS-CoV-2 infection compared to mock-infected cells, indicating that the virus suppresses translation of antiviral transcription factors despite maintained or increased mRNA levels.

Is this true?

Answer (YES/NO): NO